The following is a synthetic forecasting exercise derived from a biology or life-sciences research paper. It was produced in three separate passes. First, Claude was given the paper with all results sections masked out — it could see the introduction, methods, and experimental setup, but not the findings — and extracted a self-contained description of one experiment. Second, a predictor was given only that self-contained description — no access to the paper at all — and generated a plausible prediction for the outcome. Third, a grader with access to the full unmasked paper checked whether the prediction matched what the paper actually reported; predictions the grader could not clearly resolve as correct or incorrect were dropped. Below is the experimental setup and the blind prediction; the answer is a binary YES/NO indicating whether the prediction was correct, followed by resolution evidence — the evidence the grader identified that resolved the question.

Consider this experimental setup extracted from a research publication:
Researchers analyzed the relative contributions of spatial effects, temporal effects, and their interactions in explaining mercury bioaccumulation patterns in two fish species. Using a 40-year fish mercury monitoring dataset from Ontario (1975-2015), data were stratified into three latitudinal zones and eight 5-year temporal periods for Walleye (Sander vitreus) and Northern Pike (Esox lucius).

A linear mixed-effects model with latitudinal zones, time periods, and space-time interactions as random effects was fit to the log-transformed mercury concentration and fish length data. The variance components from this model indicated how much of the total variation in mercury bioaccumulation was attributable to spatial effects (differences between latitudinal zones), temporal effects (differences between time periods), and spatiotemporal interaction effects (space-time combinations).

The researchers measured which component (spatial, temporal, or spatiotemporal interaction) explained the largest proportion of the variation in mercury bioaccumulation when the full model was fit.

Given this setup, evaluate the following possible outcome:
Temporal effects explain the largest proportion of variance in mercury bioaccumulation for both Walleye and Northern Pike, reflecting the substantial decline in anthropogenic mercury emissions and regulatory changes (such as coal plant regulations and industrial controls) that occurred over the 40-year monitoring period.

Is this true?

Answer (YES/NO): NO